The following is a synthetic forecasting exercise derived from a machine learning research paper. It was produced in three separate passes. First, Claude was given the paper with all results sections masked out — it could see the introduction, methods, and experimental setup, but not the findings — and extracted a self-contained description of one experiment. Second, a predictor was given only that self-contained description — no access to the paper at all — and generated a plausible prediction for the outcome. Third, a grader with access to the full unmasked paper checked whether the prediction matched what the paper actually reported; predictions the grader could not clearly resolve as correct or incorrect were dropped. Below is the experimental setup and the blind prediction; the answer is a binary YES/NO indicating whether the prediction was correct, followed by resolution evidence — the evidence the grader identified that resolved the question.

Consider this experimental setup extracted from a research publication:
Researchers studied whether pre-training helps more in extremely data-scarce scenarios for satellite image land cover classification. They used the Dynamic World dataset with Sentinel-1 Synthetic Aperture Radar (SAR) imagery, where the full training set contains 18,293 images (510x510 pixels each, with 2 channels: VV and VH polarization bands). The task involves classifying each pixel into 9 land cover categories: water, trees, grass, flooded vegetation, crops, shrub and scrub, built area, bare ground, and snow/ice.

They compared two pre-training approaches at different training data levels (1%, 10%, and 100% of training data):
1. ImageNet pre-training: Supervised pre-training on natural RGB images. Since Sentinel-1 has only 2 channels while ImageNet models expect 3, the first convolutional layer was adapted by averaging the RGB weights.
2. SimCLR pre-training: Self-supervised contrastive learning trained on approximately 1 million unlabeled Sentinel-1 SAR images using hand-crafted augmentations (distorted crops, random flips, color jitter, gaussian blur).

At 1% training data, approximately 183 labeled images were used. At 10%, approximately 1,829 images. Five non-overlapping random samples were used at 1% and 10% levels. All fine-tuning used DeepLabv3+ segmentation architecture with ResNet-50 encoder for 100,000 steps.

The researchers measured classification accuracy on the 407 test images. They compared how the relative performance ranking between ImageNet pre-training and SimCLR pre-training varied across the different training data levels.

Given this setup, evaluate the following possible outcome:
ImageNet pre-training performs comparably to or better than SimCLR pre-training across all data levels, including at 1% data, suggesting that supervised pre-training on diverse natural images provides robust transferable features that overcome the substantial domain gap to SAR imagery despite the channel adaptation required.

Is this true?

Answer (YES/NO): NO